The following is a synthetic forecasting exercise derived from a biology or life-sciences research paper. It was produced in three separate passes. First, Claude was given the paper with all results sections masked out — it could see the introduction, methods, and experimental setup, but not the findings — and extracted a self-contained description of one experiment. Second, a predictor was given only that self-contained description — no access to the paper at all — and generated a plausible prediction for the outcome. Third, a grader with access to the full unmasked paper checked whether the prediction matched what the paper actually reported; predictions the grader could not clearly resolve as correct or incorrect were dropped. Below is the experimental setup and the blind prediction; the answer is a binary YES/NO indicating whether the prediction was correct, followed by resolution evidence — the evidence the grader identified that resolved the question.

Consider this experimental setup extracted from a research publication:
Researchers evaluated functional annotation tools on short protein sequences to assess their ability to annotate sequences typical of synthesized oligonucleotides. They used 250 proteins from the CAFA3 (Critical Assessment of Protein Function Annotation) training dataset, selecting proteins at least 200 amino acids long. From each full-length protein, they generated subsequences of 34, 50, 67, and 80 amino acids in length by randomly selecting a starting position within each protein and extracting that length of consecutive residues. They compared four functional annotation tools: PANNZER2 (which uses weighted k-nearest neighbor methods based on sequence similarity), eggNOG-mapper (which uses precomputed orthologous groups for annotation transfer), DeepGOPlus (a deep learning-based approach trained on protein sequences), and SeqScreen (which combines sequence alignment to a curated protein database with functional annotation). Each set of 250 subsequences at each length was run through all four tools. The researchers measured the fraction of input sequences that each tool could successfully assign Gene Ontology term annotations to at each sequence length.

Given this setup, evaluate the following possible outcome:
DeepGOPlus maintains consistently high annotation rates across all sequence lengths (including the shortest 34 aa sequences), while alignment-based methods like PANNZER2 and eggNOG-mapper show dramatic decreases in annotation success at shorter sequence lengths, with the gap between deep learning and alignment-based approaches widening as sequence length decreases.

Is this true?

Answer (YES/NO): NO